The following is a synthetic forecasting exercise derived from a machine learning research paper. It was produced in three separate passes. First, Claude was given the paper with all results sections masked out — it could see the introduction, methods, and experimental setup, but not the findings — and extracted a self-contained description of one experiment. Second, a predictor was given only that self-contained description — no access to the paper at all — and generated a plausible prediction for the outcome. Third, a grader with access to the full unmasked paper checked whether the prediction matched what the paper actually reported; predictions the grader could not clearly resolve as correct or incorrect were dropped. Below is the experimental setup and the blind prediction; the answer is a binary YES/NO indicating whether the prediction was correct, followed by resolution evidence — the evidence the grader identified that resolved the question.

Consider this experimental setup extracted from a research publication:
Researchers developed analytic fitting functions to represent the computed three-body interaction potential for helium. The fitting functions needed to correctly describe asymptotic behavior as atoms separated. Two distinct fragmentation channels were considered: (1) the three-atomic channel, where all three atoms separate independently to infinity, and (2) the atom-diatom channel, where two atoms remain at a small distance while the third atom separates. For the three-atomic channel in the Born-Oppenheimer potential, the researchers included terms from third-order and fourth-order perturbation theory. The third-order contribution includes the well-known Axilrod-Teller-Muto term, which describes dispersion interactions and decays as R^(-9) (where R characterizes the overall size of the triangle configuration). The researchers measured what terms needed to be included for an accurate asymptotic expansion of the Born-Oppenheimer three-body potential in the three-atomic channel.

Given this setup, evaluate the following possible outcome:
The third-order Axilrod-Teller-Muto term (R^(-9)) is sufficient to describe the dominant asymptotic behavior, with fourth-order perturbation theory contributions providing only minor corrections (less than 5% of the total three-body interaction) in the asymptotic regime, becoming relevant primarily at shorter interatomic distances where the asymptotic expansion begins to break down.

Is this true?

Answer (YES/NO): NO